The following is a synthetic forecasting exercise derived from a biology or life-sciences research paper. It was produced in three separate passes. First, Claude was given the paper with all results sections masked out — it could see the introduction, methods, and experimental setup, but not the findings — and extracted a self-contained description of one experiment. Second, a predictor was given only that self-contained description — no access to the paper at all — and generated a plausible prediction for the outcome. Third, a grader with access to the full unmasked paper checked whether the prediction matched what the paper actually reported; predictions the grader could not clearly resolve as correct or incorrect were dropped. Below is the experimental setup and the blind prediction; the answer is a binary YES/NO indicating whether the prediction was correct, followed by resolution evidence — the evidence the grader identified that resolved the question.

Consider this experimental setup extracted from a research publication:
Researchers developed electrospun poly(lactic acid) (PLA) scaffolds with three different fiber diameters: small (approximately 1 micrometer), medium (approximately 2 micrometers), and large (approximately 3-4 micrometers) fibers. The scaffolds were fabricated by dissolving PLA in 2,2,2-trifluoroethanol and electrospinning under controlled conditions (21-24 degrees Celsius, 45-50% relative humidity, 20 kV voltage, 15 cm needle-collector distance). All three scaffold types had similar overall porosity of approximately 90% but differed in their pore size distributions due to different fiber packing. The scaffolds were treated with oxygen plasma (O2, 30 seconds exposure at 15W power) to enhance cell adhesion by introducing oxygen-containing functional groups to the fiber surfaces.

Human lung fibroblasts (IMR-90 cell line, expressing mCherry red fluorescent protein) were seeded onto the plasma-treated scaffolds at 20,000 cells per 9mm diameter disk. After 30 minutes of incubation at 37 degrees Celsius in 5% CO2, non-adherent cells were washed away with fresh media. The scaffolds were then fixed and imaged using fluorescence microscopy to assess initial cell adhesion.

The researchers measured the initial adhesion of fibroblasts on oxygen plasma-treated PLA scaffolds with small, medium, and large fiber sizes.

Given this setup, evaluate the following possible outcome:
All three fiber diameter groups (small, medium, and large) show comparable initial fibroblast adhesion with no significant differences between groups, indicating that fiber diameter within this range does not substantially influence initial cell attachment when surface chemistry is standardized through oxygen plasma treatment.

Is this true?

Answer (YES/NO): NO